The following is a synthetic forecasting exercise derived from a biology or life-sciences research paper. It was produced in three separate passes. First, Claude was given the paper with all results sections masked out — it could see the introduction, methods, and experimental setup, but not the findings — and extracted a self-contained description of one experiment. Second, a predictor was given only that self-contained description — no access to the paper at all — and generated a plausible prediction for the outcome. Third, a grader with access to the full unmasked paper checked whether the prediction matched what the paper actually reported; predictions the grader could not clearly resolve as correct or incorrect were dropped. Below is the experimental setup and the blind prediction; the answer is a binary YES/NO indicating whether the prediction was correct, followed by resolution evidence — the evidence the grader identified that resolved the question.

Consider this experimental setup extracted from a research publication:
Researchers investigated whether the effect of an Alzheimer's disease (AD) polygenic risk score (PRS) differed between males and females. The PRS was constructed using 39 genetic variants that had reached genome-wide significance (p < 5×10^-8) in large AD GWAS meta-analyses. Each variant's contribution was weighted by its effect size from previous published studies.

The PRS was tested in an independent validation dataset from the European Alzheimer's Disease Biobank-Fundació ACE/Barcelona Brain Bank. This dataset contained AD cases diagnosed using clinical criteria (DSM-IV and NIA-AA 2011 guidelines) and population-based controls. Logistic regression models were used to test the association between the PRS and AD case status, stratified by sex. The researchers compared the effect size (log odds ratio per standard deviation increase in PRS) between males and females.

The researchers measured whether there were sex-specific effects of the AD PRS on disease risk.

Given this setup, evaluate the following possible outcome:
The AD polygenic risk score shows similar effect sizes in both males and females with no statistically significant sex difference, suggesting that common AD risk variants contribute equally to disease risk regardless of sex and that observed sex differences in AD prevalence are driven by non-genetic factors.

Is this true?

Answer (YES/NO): YES